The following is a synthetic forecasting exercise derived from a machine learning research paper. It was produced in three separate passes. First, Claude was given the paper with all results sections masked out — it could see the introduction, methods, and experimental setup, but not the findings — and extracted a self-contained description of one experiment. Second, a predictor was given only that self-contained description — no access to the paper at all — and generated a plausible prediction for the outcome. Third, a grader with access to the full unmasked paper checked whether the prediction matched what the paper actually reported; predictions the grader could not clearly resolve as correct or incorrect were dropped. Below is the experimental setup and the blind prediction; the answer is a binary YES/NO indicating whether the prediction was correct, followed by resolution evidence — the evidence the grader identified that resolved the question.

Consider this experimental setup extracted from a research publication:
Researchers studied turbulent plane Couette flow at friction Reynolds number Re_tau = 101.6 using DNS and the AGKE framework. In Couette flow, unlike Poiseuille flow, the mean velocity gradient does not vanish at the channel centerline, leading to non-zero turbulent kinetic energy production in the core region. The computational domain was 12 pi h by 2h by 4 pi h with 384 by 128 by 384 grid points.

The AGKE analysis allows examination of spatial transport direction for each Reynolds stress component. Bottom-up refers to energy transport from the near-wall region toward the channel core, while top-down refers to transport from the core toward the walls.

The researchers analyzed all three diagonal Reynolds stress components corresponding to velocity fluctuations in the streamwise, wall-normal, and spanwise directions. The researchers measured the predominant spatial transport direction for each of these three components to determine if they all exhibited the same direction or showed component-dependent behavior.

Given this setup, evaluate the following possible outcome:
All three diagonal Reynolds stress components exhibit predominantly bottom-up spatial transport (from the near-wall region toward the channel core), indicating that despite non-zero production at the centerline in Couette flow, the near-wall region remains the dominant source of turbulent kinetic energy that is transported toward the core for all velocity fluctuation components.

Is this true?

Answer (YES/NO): NO